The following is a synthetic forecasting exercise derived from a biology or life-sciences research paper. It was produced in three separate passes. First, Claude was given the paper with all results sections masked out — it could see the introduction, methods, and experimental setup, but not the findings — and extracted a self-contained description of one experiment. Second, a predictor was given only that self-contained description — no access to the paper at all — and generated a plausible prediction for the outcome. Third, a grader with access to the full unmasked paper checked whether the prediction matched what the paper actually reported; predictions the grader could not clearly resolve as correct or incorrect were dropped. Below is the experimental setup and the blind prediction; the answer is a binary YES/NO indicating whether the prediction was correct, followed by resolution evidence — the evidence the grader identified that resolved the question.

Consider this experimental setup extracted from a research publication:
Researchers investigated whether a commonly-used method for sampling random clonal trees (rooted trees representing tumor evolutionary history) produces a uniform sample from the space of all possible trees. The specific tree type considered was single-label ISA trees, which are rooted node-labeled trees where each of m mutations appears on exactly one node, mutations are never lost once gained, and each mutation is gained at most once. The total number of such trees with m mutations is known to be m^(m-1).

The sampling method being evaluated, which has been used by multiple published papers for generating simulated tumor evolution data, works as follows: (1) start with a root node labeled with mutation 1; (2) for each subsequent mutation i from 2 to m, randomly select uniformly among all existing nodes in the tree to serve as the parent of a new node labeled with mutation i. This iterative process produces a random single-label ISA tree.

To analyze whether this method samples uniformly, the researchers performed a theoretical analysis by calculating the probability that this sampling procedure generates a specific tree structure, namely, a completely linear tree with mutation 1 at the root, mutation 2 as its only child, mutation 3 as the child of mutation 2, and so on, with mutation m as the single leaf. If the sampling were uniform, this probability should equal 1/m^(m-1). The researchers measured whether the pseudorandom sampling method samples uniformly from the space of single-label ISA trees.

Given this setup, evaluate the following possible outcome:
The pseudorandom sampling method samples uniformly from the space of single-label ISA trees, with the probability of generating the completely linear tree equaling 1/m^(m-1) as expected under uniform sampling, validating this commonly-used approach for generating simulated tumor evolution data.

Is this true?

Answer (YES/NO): NO